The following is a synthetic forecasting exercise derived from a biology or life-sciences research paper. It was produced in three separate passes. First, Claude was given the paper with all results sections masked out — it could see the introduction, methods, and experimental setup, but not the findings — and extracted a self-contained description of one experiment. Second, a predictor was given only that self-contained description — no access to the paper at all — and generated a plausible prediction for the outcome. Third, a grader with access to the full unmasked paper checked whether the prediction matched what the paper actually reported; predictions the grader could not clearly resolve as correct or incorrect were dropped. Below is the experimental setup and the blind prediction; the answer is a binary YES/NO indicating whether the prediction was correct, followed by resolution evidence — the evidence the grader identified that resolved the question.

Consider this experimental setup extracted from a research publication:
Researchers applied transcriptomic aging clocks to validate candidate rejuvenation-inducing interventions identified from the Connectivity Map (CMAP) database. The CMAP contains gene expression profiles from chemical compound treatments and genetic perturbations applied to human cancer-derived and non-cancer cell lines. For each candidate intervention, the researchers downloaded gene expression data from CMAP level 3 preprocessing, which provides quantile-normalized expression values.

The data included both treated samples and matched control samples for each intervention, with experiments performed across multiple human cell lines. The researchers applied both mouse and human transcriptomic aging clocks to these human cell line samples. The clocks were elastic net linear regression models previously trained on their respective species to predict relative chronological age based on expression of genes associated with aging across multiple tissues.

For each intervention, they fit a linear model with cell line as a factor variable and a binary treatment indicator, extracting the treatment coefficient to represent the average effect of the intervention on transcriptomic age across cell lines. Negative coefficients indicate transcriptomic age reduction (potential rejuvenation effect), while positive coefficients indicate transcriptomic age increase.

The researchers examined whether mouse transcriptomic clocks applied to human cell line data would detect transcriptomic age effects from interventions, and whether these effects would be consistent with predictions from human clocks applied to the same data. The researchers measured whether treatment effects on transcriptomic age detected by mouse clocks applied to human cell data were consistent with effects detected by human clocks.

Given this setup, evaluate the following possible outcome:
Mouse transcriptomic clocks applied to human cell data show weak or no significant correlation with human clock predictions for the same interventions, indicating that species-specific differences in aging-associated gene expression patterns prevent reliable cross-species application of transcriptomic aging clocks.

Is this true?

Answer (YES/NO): NO